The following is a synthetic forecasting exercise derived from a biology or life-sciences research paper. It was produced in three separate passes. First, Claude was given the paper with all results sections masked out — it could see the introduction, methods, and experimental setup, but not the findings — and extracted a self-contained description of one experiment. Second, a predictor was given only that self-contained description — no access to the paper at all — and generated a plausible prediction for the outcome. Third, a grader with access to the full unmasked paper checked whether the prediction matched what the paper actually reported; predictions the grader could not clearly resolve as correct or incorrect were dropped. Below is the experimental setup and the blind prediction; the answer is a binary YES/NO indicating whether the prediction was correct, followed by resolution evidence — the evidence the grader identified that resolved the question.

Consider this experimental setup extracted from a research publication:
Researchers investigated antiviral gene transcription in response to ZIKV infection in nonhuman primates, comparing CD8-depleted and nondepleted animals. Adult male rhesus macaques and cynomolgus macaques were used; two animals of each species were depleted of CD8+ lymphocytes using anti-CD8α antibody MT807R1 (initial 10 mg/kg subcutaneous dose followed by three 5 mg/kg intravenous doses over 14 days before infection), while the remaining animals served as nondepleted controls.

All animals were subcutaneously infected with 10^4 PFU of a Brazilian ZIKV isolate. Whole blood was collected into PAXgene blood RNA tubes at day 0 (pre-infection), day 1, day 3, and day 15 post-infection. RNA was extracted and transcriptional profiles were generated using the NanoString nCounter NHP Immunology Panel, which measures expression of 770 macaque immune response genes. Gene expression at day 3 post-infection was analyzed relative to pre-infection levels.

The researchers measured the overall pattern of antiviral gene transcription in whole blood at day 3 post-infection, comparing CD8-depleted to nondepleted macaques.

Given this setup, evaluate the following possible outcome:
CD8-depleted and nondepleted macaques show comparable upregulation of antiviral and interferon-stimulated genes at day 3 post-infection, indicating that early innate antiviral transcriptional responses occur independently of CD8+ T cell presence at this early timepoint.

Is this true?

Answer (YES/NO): NO